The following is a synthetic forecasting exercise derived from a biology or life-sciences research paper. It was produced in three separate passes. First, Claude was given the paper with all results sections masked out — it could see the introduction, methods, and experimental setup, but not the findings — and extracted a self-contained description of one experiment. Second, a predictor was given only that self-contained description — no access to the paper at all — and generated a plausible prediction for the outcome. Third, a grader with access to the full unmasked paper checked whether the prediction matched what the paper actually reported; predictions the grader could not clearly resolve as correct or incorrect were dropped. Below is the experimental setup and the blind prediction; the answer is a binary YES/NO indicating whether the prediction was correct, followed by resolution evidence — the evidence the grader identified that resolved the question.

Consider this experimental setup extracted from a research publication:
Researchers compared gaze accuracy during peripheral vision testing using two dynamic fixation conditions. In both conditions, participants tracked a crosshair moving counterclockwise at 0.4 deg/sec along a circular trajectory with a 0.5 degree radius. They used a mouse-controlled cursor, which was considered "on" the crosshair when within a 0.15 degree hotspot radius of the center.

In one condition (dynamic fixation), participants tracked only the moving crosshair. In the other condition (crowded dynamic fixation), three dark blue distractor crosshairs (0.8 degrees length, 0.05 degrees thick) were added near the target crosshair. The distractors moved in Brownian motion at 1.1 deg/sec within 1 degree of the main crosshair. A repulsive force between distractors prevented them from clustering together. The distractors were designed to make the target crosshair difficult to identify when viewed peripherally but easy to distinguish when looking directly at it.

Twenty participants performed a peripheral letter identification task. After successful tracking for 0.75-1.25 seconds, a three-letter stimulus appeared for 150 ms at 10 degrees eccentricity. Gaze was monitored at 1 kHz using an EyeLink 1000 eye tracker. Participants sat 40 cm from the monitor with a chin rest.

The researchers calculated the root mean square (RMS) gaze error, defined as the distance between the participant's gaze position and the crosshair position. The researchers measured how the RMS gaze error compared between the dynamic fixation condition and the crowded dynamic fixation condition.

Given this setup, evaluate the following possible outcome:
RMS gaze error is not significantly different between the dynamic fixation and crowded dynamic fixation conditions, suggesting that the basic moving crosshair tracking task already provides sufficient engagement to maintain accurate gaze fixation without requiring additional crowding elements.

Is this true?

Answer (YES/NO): NO